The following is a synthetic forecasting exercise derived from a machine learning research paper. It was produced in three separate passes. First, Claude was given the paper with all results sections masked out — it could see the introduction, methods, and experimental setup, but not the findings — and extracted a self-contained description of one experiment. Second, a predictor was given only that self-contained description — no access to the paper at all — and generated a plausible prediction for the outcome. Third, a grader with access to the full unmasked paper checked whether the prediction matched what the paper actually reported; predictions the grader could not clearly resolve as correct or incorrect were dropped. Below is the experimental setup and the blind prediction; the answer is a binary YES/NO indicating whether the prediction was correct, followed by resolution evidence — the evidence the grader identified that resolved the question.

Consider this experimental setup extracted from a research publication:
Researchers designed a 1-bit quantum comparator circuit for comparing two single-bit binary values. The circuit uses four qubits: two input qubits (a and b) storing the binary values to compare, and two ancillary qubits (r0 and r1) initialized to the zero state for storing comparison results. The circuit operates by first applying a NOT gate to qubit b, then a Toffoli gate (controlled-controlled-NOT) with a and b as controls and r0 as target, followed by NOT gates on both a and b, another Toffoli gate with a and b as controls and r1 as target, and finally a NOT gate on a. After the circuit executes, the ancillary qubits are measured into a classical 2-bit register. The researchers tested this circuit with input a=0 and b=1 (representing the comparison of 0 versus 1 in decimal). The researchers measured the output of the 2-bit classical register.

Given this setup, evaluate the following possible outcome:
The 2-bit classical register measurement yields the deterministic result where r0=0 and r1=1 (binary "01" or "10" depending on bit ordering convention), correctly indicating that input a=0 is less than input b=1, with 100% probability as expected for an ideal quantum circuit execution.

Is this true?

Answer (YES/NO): NO